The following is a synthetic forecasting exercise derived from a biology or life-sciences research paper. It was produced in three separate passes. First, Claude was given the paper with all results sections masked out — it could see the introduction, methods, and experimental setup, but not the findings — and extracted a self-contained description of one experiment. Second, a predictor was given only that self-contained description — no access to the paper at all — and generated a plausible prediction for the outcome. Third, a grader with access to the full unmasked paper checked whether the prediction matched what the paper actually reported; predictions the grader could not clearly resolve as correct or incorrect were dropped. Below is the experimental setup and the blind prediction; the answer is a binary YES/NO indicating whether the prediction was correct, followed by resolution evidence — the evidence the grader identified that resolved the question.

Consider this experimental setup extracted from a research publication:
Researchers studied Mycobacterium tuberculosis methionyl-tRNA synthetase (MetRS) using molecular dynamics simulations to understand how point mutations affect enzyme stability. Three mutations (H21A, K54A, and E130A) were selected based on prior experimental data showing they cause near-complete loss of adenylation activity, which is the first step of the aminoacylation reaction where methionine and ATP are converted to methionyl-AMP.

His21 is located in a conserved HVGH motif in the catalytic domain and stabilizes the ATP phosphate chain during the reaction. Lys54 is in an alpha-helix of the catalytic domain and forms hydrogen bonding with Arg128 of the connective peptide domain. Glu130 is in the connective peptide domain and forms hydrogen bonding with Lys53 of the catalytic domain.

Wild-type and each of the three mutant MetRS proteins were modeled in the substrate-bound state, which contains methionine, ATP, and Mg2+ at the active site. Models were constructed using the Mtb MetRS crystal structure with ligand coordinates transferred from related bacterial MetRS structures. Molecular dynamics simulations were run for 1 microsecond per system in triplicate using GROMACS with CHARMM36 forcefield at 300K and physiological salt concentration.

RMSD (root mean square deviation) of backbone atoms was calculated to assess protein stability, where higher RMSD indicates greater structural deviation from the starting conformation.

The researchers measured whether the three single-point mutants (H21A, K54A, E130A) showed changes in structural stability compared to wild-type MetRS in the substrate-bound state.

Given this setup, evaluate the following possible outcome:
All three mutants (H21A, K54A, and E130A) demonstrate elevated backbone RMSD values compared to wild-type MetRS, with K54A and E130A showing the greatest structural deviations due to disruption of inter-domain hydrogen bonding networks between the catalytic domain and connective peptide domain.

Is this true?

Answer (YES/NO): YES